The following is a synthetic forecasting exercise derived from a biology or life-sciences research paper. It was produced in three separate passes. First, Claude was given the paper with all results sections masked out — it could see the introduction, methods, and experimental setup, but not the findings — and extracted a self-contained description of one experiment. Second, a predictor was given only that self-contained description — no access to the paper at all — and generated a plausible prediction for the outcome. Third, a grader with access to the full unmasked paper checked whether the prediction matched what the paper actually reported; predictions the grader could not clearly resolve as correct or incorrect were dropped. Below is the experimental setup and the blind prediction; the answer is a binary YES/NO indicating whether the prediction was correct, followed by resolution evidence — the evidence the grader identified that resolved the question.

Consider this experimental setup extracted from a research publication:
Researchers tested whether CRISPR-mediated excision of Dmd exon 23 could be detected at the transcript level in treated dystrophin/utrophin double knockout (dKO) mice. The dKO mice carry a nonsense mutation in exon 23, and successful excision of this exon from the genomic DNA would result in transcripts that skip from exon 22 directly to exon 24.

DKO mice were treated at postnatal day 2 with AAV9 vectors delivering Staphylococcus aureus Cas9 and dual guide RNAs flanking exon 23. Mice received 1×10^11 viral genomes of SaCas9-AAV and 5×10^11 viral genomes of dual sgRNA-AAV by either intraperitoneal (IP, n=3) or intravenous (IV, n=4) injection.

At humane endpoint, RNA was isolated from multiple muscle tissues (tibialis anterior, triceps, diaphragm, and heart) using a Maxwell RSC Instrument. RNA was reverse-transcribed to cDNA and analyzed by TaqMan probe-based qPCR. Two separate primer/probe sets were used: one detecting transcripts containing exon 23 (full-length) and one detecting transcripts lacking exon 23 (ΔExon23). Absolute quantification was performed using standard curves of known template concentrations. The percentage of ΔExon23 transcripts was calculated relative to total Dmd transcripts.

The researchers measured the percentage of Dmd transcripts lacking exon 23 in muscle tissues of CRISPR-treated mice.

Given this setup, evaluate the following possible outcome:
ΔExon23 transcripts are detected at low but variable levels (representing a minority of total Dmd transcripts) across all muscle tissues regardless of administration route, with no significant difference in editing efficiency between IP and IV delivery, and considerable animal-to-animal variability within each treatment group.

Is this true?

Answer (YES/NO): NO